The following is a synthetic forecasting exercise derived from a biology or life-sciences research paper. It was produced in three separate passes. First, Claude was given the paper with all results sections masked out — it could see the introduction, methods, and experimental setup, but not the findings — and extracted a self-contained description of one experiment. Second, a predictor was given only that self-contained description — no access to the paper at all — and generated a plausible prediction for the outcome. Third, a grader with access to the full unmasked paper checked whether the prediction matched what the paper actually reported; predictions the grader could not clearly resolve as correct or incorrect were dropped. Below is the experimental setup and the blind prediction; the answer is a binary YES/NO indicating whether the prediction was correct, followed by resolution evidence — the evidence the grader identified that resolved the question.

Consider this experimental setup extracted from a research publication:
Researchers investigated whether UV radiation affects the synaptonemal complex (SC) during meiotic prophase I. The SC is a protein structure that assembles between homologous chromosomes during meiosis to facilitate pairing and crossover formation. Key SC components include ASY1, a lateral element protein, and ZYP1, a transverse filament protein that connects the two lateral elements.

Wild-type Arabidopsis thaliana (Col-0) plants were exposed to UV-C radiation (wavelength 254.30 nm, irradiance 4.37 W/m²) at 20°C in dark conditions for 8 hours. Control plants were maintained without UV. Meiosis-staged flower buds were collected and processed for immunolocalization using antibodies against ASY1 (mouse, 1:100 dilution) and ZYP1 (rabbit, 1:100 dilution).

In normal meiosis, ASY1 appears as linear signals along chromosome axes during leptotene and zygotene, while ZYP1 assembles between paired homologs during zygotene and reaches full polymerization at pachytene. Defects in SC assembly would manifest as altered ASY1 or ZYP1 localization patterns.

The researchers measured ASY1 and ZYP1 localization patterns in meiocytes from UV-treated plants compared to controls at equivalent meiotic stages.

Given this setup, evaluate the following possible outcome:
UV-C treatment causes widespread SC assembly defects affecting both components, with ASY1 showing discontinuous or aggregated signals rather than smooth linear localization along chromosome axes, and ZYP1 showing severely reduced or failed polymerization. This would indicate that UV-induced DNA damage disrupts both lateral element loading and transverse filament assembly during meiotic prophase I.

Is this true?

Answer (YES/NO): NO